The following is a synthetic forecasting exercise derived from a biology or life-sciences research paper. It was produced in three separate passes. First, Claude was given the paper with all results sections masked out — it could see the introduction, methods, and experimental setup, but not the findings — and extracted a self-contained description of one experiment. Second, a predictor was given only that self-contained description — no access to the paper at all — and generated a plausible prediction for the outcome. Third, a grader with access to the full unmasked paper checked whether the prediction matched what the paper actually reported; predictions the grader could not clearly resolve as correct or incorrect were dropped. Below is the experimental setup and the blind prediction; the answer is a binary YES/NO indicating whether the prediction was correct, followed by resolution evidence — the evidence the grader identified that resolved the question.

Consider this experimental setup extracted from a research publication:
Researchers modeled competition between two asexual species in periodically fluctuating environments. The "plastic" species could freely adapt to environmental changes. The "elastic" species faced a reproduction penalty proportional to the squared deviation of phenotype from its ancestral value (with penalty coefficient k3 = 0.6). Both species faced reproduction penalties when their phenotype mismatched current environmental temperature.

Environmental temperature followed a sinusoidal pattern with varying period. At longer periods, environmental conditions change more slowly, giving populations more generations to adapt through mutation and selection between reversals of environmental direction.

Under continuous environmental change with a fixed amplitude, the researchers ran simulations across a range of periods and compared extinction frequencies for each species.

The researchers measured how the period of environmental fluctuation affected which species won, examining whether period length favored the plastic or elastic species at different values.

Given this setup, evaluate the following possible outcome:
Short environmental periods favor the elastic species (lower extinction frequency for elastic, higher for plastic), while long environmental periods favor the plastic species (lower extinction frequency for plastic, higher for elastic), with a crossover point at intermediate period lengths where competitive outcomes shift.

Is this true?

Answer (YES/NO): YES